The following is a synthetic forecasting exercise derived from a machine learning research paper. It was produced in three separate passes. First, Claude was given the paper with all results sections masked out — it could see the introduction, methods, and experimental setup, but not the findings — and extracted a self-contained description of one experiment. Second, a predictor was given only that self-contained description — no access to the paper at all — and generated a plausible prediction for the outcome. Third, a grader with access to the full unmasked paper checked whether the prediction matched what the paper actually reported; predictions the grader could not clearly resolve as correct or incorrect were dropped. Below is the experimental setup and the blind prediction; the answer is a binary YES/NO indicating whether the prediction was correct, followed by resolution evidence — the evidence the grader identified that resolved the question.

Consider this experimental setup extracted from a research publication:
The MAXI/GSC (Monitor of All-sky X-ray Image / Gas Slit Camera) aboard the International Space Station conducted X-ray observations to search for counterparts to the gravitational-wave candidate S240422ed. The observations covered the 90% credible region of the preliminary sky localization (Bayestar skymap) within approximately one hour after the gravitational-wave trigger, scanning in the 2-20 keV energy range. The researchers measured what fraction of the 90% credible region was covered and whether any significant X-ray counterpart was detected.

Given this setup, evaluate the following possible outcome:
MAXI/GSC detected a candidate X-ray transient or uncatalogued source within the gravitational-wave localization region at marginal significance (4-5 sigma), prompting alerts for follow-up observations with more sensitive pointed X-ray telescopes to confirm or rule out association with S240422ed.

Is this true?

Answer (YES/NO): NO